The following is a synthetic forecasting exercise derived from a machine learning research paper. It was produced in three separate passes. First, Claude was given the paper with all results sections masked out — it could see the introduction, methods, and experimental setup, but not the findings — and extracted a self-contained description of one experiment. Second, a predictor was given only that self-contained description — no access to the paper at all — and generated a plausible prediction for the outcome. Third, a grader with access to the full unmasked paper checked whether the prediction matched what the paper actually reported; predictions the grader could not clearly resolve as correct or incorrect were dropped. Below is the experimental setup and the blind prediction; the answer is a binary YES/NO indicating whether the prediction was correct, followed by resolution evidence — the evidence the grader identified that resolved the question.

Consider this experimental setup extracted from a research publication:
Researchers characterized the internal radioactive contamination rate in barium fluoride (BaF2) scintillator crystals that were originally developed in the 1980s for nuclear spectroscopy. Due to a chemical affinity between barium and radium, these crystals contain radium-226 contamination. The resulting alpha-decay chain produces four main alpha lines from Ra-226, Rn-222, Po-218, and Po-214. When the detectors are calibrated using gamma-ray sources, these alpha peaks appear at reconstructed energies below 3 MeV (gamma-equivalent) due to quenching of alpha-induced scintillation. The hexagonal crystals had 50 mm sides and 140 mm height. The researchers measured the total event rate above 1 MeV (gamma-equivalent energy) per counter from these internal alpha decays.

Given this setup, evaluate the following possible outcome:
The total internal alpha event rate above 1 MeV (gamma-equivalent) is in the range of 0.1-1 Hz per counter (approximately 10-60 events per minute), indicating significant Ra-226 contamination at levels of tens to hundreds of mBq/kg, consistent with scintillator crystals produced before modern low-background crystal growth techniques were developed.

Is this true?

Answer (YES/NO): NO